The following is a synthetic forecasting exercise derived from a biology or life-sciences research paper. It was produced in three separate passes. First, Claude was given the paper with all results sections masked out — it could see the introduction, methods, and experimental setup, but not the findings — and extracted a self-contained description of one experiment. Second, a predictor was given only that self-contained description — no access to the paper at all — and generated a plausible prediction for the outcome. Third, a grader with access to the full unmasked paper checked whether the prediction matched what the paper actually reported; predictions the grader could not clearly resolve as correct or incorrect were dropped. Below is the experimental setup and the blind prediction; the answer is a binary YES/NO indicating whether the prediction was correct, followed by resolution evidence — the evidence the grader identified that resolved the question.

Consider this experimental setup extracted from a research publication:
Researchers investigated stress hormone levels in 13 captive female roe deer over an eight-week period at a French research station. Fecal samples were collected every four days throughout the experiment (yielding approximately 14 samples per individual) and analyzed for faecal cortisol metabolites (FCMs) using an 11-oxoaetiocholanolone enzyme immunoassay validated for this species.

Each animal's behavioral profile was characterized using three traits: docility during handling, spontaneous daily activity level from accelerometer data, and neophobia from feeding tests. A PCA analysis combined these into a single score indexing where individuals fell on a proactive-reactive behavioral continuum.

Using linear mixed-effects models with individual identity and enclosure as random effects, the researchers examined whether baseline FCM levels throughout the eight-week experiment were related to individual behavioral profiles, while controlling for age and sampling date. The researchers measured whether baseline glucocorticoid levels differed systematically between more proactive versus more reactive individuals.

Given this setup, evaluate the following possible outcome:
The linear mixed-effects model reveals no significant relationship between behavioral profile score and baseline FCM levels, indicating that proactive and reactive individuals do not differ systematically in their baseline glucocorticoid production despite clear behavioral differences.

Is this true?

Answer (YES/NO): NO